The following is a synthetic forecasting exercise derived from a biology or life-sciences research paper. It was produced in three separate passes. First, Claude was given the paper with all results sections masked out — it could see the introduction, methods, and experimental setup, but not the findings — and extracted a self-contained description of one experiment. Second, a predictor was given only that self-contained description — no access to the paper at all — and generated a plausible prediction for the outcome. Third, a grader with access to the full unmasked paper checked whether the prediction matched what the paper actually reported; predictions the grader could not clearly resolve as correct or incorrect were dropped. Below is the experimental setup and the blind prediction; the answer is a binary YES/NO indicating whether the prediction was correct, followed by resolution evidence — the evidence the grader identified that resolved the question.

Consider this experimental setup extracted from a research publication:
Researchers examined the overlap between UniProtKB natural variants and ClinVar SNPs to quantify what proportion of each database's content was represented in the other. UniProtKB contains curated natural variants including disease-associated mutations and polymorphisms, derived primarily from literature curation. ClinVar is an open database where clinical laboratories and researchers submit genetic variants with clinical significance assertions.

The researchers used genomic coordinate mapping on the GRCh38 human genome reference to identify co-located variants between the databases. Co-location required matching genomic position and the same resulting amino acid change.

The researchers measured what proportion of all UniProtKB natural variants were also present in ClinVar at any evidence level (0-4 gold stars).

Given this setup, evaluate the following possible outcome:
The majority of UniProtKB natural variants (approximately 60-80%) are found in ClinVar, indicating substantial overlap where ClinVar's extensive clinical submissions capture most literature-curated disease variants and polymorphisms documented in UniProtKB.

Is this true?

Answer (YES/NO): NO